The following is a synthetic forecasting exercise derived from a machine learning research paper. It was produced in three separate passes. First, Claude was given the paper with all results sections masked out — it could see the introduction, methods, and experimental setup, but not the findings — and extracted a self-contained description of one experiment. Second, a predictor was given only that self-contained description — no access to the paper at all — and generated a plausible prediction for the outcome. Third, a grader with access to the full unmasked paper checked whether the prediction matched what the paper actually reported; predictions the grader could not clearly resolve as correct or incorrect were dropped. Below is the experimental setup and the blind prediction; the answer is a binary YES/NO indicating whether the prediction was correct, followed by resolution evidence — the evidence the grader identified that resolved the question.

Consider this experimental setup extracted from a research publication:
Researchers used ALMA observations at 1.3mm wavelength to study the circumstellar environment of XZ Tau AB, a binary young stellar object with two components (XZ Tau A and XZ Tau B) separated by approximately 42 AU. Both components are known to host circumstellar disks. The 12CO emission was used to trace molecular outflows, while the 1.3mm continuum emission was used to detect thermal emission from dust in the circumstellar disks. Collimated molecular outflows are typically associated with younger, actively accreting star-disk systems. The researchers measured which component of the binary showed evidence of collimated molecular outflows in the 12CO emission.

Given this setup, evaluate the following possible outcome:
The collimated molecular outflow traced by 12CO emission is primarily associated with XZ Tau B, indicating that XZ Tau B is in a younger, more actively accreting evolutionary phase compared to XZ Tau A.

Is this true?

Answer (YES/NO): NO